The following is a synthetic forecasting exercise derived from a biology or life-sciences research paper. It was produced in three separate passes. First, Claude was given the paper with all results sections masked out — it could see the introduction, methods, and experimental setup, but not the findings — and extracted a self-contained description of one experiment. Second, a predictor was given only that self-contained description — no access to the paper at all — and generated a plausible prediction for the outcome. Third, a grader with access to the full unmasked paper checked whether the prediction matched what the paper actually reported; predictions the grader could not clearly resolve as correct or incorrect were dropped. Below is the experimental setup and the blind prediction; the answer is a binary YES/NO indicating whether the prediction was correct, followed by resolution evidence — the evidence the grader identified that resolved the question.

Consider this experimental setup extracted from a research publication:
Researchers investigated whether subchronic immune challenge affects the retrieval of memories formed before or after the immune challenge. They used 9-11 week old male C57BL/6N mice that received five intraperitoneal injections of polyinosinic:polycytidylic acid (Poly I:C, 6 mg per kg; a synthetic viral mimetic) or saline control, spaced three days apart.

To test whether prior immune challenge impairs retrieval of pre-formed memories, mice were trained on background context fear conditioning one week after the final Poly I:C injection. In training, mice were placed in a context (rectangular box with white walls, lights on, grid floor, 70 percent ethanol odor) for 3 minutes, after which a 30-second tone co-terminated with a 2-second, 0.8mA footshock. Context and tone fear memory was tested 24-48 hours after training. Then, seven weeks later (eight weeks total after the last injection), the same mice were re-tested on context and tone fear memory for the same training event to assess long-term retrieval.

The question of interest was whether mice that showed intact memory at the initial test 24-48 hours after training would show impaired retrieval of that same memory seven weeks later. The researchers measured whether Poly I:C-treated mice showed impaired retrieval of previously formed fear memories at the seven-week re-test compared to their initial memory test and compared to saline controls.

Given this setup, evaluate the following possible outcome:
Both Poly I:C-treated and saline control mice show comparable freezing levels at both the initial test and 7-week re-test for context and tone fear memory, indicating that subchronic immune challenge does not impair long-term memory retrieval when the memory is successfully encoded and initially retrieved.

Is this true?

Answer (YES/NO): NO